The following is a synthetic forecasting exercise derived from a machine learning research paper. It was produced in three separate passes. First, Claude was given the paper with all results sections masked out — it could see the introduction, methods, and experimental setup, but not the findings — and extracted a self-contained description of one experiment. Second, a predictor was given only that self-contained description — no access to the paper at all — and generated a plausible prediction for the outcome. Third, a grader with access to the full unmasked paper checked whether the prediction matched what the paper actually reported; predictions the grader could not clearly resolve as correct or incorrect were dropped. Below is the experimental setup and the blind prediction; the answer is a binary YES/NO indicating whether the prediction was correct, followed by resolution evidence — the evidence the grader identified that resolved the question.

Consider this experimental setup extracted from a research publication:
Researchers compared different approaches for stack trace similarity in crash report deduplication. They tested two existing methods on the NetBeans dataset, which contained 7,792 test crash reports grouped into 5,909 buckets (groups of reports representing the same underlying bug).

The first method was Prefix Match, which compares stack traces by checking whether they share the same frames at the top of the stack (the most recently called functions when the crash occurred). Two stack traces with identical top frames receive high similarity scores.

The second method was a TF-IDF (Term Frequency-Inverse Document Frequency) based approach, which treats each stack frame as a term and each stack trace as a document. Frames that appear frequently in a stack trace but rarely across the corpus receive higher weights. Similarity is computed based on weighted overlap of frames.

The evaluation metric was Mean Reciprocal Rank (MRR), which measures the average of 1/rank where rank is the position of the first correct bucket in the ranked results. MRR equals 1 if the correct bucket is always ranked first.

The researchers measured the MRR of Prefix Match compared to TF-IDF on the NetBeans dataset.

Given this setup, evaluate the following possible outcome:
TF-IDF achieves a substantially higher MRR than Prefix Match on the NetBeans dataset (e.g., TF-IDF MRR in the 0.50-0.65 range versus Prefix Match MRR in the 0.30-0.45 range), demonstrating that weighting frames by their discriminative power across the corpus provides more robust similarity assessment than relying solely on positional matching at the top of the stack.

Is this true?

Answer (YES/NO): YES